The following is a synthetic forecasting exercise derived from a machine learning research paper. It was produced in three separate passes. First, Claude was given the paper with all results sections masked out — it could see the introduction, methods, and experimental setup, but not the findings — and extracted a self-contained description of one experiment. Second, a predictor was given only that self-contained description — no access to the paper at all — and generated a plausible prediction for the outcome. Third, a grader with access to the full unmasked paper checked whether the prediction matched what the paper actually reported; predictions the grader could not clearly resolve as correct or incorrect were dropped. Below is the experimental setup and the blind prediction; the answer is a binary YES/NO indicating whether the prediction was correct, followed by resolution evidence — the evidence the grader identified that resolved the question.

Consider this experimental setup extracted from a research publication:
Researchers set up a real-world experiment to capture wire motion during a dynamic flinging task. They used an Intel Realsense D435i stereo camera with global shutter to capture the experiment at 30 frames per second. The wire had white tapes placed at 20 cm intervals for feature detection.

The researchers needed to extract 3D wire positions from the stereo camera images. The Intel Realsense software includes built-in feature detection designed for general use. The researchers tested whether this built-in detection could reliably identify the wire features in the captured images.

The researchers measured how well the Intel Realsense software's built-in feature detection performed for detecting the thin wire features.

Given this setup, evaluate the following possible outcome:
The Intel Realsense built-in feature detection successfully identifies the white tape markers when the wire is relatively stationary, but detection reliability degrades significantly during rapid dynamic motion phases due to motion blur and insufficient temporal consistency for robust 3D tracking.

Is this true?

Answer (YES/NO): NO